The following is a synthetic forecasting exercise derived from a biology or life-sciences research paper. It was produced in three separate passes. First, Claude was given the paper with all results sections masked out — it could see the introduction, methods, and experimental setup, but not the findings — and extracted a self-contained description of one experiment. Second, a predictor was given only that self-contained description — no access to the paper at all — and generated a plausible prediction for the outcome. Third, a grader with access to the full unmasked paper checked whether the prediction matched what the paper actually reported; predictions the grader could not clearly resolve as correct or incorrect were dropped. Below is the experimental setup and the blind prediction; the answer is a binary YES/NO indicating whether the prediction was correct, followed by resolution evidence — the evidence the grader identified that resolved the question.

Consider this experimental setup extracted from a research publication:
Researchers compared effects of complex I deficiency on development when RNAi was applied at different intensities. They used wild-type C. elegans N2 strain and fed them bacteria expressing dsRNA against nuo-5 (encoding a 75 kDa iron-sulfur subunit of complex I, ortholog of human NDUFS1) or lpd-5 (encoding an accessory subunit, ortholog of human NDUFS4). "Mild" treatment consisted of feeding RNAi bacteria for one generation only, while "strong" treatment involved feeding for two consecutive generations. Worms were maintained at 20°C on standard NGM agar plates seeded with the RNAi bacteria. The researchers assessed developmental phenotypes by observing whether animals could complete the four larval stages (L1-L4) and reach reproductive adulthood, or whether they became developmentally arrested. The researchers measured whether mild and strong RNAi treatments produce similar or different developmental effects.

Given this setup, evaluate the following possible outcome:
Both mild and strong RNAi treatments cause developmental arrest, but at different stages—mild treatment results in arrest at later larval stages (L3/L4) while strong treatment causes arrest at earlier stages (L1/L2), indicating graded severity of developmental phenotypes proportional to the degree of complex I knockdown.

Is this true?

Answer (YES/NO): NO